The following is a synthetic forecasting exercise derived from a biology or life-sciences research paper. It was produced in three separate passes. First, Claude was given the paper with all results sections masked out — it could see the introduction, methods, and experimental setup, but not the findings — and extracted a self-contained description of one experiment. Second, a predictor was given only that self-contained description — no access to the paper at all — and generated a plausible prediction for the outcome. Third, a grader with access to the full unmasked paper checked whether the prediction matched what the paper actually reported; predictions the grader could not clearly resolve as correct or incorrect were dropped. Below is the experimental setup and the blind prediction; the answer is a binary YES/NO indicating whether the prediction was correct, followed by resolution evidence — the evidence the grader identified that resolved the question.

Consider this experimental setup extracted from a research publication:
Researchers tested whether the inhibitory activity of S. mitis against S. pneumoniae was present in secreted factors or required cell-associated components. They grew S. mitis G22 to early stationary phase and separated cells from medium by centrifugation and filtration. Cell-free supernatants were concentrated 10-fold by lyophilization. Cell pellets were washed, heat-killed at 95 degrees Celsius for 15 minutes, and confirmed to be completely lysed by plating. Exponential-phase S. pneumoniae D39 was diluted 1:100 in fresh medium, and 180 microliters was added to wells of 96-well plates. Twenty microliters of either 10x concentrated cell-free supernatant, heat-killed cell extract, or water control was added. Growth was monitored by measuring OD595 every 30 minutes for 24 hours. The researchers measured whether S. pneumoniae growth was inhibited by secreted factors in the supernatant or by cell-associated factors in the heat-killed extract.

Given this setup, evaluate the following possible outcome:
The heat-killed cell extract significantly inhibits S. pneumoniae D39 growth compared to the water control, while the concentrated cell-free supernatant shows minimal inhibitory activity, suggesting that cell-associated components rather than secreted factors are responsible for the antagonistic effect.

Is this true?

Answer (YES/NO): YES